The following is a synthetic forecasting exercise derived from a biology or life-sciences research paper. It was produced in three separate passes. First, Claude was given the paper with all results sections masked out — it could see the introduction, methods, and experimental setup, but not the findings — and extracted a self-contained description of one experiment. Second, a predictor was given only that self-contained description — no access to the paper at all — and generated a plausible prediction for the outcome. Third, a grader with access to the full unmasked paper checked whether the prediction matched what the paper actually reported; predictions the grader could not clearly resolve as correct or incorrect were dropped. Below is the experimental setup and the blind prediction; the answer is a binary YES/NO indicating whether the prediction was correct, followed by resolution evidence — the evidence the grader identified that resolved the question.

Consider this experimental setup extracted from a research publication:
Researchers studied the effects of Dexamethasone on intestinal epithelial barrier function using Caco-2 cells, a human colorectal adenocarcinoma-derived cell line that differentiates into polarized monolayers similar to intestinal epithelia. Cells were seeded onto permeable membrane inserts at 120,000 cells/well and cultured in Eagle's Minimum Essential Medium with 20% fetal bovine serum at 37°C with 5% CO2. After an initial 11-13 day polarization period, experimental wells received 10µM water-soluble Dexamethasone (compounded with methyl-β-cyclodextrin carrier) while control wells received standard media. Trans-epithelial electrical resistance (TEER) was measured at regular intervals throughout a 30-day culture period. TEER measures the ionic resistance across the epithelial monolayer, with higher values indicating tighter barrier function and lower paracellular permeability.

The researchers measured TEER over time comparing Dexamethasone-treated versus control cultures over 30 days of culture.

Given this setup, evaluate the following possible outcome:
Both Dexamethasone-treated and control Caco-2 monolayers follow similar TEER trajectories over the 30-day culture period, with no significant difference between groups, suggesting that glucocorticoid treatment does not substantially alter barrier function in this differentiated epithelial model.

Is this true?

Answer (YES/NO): NO